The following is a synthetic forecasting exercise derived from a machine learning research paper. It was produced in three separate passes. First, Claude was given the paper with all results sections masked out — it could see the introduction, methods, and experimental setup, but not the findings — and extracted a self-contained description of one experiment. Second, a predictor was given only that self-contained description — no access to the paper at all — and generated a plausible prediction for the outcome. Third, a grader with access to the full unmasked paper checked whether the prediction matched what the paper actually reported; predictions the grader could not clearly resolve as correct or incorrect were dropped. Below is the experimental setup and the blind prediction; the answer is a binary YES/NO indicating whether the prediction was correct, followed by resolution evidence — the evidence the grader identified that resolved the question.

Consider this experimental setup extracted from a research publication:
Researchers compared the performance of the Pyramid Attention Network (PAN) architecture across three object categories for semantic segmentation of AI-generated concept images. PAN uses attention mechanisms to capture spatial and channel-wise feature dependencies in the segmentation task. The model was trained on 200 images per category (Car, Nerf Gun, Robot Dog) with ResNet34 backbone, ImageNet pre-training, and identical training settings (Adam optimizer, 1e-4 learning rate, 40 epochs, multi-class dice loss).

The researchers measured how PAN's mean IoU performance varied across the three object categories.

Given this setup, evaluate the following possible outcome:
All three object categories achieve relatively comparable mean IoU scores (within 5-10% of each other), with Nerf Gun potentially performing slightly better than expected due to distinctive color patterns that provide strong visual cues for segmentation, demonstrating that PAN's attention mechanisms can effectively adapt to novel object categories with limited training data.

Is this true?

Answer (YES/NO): NO